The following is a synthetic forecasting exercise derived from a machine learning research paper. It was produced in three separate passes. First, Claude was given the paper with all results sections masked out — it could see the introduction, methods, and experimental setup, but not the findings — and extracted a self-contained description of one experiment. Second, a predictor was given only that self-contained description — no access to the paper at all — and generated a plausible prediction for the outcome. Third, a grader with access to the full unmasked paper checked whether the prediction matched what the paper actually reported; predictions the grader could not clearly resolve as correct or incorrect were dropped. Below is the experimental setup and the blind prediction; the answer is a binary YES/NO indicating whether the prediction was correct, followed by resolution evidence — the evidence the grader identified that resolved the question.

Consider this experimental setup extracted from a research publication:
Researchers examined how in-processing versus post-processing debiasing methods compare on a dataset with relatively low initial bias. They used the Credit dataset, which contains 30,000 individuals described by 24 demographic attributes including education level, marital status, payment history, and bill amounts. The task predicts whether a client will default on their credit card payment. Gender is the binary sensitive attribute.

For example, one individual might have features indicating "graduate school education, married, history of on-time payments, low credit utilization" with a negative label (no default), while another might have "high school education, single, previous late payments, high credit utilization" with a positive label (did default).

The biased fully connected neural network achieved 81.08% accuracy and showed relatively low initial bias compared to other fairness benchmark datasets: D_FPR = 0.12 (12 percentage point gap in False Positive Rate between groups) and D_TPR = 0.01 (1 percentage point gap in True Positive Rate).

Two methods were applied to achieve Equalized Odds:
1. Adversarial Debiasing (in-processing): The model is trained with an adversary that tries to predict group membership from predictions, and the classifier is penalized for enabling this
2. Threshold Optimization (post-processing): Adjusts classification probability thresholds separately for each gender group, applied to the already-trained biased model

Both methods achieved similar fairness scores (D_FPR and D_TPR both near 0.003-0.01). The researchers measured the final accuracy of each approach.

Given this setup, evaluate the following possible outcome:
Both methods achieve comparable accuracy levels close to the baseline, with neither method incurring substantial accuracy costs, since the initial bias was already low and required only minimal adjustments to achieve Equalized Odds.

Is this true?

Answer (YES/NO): YES